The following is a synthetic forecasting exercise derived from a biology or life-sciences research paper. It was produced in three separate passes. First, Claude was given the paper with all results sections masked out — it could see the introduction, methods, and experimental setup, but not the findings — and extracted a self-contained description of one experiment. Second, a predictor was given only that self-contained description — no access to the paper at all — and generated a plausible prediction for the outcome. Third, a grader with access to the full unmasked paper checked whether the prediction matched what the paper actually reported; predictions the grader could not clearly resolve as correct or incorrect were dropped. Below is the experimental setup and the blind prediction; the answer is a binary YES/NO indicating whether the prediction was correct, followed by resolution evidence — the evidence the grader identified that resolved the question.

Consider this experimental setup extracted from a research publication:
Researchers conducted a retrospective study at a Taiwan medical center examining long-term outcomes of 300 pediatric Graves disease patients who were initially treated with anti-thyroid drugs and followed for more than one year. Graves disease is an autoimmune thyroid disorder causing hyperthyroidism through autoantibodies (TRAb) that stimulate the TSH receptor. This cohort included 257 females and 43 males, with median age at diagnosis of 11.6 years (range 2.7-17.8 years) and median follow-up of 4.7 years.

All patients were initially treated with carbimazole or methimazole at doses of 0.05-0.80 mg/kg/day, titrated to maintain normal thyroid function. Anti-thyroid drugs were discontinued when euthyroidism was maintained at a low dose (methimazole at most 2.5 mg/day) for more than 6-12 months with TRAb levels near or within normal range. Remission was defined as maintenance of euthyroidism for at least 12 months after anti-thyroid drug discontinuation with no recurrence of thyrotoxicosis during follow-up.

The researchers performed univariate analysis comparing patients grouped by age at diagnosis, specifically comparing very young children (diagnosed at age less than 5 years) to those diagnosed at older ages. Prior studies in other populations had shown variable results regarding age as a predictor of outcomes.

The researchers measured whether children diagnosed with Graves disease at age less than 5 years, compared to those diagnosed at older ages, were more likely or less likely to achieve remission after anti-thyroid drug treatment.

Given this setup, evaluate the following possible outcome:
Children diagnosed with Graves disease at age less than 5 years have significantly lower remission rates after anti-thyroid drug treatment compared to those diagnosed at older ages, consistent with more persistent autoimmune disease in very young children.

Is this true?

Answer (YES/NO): NO